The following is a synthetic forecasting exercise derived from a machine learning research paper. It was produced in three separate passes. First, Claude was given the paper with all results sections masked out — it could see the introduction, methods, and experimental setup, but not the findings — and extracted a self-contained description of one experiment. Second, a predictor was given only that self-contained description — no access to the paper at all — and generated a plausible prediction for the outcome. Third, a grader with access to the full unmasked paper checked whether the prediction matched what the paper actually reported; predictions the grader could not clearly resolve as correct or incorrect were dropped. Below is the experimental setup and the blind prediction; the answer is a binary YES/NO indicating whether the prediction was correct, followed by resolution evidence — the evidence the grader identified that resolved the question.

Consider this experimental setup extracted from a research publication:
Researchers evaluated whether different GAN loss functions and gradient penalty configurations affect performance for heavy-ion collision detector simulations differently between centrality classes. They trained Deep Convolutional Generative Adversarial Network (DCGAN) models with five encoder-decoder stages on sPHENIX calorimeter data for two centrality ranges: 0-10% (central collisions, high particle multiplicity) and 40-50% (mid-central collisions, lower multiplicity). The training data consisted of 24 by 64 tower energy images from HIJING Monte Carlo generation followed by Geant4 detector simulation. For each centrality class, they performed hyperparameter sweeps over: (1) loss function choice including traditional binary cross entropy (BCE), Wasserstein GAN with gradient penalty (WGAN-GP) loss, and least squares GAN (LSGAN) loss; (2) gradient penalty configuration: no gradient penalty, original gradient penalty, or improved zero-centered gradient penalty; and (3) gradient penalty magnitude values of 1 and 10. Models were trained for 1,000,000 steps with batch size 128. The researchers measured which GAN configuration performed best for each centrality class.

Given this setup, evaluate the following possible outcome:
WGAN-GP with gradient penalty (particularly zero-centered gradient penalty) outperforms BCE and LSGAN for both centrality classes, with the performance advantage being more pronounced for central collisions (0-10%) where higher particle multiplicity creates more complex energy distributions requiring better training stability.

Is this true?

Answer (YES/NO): NO